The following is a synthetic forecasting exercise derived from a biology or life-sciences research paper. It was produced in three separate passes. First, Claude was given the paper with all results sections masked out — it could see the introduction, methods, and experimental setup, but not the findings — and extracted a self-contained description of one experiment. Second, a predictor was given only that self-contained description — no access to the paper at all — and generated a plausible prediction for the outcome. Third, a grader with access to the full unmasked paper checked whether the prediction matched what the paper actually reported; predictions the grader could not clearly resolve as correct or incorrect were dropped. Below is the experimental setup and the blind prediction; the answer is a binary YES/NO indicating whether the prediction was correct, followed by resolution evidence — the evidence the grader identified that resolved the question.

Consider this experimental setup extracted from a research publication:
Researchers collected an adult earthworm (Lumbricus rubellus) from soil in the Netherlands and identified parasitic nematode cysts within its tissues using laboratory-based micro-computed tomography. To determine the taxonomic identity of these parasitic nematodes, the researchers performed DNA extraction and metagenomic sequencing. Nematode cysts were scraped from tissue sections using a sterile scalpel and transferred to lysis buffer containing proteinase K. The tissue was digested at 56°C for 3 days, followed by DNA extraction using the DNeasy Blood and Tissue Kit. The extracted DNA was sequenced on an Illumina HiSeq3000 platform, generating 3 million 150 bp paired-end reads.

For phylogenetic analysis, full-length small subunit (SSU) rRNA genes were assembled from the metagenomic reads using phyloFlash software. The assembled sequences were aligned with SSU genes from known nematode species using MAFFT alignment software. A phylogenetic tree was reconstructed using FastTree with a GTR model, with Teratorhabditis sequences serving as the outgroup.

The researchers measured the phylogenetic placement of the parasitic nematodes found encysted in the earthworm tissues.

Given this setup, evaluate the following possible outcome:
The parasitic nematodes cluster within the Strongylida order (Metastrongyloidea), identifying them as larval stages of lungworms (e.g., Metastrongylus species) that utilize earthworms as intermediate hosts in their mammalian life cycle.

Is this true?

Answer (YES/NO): NO